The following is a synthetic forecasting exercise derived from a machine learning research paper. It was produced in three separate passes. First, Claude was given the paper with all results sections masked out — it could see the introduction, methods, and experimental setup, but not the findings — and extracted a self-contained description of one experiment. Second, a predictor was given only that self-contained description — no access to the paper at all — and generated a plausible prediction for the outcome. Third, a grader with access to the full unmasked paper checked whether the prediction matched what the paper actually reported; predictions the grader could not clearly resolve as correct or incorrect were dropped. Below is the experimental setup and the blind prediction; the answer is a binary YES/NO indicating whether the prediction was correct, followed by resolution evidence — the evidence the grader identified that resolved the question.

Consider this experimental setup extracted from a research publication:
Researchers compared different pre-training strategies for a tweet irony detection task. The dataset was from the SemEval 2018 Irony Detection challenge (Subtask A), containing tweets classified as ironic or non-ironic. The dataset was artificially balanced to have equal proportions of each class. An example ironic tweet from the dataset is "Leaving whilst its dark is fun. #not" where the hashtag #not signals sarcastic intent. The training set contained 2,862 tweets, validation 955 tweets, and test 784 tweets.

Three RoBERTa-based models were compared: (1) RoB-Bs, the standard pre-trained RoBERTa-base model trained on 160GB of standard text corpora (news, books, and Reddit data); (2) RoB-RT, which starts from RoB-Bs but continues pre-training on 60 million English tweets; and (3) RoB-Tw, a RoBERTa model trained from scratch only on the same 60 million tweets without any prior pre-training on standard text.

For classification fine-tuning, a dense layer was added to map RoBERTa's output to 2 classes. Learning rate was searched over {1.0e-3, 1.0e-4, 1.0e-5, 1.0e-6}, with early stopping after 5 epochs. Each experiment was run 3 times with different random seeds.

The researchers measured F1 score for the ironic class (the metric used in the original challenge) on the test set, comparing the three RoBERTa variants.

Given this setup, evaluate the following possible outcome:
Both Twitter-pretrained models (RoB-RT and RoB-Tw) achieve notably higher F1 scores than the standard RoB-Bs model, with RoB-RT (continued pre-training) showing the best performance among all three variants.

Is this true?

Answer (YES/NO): NO